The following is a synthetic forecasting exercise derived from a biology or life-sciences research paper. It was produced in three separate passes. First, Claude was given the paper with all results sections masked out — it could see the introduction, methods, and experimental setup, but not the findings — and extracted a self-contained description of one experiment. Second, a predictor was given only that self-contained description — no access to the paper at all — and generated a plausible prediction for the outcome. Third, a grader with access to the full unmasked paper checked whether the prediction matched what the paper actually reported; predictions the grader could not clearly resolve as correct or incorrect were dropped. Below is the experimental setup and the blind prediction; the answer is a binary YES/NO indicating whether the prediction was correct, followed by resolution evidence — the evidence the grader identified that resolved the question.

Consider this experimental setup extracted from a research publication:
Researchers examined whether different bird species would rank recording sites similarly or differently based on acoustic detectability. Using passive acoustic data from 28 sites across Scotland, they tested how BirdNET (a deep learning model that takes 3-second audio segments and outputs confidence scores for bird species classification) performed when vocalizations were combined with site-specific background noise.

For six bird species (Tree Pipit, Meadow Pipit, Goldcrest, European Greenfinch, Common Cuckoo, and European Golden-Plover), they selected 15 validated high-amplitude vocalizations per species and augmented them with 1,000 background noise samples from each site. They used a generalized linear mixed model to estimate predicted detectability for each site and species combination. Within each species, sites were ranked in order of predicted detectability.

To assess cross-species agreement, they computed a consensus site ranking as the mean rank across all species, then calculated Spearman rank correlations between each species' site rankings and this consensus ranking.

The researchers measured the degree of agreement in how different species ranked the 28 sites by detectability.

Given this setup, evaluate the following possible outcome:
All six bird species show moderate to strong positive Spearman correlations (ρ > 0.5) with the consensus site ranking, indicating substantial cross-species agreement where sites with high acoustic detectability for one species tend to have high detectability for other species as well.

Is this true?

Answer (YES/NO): YES